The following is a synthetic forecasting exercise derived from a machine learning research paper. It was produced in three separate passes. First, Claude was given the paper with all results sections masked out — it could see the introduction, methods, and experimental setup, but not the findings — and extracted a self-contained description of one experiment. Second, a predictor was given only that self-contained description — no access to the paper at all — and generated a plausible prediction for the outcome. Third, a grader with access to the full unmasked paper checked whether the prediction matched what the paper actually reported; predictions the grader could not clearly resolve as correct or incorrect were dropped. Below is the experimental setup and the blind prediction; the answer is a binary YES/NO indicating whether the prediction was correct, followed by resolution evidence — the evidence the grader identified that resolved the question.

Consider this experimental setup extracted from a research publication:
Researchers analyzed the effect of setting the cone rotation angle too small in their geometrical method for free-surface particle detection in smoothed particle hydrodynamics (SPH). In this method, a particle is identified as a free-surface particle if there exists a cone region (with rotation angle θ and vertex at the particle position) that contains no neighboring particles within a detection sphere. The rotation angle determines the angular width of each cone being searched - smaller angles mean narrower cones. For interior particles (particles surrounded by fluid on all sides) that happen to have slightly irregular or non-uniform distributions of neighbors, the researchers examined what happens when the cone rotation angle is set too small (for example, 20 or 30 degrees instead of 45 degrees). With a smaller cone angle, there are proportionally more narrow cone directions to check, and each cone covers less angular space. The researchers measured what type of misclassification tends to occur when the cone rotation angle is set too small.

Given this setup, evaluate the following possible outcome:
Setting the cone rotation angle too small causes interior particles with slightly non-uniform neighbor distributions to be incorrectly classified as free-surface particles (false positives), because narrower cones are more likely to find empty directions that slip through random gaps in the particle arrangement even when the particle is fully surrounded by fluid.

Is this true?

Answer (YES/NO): YES